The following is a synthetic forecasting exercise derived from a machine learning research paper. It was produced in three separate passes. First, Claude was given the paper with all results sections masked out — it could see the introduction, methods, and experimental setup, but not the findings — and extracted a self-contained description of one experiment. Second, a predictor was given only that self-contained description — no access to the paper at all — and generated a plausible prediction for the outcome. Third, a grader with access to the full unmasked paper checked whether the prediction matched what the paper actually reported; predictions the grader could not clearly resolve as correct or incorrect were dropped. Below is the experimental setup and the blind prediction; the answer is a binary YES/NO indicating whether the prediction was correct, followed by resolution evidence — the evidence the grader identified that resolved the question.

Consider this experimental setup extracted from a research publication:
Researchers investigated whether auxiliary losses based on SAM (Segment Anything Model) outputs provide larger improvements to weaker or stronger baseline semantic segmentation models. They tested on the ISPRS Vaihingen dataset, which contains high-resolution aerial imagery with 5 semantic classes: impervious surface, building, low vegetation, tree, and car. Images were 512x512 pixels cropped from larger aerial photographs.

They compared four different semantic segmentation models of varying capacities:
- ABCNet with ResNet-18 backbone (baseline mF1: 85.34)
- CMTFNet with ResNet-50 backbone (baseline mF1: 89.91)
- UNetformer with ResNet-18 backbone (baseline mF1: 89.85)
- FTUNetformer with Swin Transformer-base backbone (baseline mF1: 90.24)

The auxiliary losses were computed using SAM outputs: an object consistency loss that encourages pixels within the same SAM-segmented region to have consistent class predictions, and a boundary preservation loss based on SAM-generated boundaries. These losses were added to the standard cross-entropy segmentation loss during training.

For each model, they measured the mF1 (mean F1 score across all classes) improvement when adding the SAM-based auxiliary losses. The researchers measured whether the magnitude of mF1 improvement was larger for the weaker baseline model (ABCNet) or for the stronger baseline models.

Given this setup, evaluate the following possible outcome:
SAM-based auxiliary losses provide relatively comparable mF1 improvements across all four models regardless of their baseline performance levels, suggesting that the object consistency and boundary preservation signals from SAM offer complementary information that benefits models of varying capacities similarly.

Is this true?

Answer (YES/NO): NO